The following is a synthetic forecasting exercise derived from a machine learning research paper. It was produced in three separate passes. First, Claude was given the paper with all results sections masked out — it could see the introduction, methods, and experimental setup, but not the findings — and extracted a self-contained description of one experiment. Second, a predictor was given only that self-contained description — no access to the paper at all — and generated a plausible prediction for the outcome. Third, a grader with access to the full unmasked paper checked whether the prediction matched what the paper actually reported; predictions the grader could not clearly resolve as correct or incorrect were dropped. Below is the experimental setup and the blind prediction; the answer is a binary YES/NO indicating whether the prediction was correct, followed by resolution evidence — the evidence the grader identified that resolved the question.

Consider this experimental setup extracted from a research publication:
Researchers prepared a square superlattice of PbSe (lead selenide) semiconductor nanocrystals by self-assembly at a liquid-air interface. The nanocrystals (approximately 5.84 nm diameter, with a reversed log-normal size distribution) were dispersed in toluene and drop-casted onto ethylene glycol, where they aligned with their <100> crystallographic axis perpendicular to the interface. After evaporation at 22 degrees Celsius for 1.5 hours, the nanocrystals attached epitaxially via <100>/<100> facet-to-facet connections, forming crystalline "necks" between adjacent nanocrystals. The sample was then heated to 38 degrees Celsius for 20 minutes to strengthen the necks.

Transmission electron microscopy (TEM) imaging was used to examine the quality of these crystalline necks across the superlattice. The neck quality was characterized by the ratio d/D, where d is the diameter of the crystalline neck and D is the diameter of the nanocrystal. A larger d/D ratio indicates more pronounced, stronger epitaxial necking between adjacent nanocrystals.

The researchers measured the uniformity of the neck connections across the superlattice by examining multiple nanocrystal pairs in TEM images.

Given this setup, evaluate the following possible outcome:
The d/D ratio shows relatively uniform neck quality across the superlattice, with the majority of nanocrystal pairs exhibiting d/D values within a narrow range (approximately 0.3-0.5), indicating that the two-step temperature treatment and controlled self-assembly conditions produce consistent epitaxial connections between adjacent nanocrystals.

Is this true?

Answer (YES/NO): NO